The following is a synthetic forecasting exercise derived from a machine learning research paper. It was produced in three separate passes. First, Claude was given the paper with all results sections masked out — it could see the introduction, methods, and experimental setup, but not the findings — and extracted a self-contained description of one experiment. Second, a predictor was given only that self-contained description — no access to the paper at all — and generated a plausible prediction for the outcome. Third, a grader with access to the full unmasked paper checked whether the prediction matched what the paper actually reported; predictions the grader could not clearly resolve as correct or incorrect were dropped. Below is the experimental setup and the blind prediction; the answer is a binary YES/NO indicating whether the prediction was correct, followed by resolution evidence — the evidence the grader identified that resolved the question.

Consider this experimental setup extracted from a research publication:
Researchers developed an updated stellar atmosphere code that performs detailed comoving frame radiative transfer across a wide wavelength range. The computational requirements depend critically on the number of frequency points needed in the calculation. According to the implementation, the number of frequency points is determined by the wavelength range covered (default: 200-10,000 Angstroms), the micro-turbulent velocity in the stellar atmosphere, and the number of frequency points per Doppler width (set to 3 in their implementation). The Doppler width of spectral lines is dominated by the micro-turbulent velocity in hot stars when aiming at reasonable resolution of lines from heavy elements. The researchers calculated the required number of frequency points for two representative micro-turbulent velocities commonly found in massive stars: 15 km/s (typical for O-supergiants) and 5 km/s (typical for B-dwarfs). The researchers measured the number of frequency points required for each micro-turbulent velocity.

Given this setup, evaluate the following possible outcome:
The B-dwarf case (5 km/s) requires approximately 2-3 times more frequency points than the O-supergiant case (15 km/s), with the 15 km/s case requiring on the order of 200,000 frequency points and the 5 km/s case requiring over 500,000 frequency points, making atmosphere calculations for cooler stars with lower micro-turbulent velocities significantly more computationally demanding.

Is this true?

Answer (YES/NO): NO